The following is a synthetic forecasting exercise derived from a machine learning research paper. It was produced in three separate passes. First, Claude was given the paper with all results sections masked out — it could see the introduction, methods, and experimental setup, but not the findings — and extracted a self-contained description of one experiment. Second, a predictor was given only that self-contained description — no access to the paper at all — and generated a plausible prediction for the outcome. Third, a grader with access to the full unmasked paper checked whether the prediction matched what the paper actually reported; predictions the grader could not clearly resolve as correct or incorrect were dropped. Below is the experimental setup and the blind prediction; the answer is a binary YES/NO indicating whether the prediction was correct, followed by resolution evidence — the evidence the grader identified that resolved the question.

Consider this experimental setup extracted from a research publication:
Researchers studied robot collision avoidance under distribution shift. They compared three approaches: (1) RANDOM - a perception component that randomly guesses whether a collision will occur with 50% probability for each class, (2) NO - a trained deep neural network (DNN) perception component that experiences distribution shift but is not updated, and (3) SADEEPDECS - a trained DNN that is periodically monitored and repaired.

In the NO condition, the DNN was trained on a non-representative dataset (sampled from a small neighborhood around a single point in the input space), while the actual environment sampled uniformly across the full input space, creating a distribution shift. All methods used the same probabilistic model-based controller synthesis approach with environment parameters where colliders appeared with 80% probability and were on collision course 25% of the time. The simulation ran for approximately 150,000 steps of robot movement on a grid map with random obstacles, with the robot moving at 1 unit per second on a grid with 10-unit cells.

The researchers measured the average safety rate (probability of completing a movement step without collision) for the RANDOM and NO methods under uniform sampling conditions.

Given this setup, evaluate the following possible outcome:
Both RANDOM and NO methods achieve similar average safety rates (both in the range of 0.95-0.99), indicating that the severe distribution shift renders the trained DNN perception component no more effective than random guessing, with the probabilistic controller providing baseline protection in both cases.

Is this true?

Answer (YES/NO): NO